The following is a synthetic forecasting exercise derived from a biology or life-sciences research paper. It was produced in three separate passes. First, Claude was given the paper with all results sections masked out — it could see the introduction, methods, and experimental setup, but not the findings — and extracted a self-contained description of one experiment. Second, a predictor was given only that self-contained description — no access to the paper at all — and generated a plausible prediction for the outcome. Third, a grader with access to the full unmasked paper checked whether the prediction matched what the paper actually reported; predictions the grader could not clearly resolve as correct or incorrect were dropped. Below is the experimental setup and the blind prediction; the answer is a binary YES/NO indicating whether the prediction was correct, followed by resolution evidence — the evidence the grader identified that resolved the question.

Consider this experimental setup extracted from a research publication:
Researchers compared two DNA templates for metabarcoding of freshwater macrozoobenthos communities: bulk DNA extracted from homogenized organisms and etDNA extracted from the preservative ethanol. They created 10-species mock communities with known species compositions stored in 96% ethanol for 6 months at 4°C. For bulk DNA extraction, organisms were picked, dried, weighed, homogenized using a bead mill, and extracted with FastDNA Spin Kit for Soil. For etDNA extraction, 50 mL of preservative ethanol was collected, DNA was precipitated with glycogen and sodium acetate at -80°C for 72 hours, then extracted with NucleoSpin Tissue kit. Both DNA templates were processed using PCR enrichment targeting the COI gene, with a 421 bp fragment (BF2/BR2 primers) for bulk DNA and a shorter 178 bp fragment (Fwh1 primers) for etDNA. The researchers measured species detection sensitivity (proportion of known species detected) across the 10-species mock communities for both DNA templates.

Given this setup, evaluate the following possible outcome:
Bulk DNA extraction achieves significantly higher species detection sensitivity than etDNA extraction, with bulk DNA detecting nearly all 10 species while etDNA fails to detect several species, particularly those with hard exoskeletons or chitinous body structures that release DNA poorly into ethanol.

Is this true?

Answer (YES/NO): NO